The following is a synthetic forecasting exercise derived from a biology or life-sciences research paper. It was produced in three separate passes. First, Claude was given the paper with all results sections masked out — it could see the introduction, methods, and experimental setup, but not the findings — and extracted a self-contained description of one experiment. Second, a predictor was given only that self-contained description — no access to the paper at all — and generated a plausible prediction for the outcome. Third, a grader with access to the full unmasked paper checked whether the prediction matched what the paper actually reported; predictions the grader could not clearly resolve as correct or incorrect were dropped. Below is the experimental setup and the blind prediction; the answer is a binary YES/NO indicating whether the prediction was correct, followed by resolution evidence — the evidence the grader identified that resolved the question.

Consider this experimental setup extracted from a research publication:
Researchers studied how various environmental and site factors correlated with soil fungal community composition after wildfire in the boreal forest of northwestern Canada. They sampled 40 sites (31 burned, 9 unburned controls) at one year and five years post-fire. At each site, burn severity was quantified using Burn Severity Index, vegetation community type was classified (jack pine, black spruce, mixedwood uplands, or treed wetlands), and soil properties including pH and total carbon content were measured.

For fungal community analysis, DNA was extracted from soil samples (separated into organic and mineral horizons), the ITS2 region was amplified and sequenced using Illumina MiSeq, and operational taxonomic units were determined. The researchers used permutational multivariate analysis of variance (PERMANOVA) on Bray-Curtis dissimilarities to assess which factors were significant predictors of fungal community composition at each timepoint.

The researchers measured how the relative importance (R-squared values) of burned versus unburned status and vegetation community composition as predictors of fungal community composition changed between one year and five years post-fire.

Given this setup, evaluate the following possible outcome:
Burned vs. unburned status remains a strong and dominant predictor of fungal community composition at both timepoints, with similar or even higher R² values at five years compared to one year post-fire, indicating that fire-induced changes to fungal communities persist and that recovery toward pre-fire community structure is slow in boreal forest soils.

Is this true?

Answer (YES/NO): NO